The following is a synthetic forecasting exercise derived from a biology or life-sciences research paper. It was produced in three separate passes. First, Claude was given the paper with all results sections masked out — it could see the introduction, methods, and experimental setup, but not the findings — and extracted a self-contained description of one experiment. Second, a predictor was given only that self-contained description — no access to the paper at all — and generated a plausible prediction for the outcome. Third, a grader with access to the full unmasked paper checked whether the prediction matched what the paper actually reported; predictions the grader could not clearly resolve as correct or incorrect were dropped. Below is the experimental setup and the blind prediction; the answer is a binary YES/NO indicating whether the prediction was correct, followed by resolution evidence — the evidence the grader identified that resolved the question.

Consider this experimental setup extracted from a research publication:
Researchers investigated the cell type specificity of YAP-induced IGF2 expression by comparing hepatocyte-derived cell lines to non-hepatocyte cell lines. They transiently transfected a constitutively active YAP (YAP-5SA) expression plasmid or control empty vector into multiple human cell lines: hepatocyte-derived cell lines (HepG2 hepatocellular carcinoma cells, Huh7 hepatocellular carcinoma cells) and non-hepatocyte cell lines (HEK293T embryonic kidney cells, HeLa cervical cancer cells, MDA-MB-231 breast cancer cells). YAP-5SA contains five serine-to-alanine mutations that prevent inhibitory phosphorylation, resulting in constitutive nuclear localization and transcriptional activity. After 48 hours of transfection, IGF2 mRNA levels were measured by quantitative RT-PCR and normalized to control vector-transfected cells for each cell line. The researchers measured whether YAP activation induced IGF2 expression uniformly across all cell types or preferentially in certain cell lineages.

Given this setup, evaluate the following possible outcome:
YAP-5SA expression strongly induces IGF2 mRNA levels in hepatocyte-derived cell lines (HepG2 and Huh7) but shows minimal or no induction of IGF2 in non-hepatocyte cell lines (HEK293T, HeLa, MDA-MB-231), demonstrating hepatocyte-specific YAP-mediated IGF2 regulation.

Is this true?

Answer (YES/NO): YES